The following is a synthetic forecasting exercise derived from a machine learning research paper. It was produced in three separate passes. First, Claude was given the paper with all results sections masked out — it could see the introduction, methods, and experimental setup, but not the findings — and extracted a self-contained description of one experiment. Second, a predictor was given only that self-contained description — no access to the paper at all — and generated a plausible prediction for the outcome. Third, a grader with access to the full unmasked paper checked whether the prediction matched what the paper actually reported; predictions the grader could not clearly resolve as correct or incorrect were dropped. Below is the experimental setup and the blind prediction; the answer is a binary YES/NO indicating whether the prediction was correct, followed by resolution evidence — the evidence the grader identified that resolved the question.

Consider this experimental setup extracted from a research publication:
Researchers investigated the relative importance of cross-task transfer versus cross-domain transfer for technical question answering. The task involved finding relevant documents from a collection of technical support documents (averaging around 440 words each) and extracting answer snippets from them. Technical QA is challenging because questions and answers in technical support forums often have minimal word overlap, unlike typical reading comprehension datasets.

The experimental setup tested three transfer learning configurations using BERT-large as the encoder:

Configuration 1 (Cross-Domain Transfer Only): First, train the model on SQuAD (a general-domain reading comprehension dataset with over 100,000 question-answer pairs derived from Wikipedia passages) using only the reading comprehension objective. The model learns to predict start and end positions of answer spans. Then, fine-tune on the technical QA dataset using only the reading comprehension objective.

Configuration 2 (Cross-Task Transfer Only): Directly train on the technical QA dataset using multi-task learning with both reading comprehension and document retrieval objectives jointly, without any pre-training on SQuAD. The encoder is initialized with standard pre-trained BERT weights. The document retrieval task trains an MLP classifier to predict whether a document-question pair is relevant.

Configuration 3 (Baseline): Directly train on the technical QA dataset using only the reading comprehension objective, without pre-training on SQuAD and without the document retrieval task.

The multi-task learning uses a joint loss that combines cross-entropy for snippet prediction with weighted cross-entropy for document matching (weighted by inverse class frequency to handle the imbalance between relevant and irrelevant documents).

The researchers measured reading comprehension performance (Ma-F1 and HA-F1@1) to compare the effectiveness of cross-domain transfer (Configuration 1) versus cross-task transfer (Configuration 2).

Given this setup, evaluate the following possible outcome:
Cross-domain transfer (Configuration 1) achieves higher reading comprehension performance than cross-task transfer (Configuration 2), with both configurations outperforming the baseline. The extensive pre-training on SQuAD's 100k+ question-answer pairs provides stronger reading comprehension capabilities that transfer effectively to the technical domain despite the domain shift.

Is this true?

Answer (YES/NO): NO